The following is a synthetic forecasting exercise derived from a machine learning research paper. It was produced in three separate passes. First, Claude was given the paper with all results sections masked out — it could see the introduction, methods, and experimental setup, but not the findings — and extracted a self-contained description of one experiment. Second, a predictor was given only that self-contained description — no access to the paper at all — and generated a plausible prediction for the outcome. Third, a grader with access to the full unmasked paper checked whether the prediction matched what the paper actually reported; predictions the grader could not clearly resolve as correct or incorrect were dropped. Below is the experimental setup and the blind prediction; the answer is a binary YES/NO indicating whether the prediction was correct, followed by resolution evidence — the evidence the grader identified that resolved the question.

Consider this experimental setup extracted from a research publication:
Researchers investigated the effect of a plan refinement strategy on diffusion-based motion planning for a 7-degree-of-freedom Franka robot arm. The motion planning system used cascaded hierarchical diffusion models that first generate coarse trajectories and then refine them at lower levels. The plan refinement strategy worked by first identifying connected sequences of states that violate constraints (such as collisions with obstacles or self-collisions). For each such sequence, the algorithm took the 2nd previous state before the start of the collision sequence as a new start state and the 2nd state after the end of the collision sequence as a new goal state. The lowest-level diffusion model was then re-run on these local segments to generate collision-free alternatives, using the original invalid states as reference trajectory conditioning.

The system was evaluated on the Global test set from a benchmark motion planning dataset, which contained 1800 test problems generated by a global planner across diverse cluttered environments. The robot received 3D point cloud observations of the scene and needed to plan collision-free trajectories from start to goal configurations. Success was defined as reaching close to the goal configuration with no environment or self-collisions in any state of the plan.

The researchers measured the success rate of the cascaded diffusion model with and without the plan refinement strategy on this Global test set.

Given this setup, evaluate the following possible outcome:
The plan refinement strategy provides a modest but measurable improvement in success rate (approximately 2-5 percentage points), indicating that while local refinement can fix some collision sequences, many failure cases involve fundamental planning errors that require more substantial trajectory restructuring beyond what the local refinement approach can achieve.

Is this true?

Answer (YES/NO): YES